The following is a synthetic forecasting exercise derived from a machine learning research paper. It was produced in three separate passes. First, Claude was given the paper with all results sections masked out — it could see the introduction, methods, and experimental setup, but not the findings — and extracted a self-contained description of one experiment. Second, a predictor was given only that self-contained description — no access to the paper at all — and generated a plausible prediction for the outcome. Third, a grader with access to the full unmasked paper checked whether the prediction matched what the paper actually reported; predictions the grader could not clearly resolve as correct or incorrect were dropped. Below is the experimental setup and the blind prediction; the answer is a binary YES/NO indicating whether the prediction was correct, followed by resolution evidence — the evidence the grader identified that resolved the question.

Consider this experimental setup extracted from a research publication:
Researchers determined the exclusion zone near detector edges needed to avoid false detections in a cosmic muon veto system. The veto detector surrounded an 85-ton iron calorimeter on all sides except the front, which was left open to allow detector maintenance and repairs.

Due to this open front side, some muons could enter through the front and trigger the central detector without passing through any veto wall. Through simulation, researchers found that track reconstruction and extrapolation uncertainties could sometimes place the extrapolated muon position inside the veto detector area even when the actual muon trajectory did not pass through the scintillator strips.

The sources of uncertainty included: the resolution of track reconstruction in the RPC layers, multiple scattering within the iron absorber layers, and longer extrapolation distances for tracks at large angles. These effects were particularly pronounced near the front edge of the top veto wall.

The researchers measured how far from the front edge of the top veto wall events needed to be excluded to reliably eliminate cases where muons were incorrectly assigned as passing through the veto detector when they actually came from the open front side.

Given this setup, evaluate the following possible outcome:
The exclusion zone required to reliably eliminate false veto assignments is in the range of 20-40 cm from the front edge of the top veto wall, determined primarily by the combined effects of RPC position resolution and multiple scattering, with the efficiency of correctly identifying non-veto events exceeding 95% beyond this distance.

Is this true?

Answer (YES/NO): NO